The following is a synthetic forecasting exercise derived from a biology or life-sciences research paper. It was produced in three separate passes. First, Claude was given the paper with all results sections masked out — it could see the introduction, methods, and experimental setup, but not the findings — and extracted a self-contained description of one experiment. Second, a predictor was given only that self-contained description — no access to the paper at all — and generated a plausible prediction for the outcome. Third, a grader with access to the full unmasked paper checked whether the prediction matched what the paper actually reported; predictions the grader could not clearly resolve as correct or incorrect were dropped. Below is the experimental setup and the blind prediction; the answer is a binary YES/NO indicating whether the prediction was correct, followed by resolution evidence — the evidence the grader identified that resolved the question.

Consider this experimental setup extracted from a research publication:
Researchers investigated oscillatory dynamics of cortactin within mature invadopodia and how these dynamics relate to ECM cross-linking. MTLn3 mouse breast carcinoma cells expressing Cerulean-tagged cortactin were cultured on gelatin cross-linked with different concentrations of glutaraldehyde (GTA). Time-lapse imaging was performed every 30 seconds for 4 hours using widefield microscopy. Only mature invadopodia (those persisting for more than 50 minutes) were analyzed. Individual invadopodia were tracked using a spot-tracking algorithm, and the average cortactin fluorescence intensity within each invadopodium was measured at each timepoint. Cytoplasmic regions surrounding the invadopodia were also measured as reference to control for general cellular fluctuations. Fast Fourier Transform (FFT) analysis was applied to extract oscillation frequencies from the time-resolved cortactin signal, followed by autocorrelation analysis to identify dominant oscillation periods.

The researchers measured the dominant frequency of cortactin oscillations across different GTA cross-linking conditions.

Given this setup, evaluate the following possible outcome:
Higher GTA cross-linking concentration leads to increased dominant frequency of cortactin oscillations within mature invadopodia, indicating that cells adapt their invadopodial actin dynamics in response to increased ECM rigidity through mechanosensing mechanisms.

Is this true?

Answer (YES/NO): NO